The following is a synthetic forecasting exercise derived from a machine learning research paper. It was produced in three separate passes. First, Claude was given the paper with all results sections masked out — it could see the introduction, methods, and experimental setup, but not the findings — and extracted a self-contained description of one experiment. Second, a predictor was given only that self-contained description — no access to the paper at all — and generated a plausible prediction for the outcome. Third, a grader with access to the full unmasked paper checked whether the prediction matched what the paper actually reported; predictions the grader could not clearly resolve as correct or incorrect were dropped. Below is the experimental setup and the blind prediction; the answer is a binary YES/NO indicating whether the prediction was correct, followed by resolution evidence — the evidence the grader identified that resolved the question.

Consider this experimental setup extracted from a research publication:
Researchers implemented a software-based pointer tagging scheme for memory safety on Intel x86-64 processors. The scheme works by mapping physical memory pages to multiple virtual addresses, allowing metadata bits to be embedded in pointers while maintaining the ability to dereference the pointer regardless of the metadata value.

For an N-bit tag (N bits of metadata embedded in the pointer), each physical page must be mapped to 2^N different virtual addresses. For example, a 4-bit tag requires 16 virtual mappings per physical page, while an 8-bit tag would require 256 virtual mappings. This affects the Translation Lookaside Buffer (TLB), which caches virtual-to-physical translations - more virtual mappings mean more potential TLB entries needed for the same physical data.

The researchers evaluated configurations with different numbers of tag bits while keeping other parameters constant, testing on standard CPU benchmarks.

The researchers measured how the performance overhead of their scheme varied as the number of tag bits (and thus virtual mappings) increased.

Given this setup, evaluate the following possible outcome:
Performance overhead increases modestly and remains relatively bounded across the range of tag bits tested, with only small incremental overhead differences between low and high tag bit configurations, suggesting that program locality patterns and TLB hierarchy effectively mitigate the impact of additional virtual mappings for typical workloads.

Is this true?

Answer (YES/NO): NO